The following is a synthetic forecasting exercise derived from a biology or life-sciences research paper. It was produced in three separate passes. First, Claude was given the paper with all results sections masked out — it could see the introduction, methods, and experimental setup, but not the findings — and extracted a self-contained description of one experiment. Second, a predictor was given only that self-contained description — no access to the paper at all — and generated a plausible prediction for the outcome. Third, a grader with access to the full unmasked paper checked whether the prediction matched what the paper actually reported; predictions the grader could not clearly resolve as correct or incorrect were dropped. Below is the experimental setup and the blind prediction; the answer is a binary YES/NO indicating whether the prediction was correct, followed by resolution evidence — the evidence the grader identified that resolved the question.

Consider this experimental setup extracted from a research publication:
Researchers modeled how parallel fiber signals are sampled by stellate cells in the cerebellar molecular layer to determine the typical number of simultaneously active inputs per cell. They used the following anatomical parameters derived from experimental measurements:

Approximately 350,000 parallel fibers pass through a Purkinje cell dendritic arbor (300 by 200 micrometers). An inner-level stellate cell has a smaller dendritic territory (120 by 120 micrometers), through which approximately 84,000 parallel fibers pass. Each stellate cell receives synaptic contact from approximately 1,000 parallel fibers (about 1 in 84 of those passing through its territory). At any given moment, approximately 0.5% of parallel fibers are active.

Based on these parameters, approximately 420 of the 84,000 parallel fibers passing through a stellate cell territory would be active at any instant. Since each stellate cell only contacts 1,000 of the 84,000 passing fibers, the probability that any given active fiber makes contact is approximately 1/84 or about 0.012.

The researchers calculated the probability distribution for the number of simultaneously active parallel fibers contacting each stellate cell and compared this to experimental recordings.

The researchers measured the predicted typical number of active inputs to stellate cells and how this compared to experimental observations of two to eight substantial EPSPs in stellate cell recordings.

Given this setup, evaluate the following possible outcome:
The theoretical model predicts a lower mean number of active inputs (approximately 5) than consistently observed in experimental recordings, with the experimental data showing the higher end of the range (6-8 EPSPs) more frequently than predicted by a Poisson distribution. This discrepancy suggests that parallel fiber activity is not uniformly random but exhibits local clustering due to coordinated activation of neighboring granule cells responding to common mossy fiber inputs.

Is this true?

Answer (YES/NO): NO